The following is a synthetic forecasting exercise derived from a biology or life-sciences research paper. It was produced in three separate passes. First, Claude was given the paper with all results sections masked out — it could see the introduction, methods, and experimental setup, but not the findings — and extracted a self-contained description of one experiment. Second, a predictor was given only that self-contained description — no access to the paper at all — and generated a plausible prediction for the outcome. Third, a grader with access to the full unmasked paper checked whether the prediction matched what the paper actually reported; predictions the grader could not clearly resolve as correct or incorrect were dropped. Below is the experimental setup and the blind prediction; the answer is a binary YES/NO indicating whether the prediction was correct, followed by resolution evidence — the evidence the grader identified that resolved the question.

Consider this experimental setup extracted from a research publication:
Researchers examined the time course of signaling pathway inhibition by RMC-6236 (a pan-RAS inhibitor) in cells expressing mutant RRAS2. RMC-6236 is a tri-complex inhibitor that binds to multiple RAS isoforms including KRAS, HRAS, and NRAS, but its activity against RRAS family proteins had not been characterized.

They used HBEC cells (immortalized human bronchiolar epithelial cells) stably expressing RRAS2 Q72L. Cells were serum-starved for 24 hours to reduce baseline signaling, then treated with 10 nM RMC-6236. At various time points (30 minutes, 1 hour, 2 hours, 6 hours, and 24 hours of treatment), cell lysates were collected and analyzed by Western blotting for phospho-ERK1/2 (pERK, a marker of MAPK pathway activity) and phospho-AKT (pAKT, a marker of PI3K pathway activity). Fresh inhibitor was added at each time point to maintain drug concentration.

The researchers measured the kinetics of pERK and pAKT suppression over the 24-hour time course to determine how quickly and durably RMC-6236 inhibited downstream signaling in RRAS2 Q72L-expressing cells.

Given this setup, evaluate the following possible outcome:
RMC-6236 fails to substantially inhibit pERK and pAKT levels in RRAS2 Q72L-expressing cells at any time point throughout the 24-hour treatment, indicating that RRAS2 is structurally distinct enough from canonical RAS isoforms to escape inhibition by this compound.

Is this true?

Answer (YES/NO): NO